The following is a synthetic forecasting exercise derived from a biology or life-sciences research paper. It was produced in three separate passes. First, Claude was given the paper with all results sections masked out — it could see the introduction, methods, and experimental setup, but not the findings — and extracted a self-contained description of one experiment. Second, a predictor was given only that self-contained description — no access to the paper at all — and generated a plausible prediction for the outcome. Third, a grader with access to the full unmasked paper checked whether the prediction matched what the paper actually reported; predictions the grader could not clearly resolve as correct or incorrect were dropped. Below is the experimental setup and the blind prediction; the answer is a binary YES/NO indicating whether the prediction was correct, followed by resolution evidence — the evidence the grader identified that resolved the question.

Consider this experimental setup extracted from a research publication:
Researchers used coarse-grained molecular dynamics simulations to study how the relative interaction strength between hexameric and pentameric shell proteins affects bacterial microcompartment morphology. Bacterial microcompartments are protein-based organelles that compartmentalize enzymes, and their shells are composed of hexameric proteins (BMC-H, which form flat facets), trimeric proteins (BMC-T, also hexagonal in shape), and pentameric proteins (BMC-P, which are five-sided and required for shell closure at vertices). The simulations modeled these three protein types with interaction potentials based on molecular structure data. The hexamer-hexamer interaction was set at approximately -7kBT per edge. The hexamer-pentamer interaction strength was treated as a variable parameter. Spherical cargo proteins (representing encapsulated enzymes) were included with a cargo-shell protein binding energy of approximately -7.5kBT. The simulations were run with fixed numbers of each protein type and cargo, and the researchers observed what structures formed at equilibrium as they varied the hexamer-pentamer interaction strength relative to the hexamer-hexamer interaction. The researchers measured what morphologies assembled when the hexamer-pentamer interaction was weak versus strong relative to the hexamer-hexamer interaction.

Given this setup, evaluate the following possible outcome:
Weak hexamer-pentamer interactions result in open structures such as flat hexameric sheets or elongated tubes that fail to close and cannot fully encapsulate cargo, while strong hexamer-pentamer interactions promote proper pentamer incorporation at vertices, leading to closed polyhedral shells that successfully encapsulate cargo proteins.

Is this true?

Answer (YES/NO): NO